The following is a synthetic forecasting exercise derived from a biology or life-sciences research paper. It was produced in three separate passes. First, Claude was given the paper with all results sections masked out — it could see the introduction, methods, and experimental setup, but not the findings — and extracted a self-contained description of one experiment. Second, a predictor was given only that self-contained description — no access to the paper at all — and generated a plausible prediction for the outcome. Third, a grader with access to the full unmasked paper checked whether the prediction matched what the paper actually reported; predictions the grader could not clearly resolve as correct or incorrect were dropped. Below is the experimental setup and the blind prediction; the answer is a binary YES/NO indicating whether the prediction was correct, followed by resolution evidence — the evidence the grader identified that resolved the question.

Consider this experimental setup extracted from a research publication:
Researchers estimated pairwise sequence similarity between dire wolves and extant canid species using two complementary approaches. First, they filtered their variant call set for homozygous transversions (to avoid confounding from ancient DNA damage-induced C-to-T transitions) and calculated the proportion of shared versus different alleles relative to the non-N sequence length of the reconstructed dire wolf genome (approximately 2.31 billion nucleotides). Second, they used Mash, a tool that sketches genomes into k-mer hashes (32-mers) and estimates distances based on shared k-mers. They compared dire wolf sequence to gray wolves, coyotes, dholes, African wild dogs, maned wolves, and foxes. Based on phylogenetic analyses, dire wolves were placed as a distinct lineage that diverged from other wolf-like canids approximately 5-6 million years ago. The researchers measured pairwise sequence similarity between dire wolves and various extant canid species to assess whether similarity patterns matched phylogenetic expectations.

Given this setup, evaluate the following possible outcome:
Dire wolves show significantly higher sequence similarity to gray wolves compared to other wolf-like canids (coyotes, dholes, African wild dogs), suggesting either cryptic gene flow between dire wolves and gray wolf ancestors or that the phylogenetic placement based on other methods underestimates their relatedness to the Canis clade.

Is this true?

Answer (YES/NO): NO